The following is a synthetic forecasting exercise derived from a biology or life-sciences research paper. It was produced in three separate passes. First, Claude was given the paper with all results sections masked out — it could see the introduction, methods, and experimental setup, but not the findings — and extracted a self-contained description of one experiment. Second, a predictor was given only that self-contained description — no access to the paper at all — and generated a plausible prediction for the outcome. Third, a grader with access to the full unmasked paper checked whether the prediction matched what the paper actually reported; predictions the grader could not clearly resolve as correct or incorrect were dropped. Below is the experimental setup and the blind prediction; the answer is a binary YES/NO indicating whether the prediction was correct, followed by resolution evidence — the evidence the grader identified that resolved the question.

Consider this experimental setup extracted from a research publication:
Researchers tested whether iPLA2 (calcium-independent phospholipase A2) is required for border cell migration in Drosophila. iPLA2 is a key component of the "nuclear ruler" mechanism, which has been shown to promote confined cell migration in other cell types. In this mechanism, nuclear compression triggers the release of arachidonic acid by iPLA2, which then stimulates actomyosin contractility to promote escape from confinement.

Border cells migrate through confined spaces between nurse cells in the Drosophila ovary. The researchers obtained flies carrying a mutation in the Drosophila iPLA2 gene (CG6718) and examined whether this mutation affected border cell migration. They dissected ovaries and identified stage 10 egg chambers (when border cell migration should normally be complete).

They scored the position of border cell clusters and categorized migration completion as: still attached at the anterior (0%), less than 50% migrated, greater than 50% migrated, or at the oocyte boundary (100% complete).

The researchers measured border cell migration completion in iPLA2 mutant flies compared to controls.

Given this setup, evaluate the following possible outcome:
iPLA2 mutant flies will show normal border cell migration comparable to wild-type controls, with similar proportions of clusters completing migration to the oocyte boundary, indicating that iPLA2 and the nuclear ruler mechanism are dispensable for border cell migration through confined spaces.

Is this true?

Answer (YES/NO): YES